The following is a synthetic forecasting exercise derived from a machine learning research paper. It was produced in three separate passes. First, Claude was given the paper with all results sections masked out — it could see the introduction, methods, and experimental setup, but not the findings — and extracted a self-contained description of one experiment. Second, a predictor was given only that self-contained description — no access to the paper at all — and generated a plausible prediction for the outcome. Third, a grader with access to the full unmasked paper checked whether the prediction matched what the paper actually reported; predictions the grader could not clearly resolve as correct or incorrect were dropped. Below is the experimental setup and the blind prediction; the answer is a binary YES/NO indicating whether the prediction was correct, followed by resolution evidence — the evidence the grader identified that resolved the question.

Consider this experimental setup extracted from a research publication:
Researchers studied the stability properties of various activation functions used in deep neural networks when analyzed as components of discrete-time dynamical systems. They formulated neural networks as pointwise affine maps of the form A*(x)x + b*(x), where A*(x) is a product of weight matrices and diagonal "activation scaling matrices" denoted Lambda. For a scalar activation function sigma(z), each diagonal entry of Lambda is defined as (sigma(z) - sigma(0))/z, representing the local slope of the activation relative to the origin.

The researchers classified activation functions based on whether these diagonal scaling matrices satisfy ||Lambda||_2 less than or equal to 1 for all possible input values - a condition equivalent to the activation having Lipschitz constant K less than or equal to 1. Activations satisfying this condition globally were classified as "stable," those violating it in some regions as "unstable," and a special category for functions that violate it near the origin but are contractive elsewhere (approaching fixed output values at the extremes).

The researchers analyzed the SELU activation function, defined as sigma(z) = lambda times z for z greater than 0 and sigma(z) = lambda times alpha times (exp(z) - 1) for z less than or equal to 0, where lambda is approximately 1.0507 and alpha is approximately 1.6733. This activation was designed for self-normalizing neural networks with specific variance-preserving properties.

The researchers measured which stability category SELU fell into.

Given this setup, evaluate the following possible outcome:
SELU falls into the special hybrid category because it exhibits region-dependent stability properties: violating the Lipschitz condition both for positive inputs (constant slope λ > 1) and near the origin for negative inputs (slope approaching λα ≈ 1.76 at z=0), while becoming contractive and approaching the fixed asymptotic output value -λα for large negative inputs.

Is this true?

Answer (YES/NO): NO